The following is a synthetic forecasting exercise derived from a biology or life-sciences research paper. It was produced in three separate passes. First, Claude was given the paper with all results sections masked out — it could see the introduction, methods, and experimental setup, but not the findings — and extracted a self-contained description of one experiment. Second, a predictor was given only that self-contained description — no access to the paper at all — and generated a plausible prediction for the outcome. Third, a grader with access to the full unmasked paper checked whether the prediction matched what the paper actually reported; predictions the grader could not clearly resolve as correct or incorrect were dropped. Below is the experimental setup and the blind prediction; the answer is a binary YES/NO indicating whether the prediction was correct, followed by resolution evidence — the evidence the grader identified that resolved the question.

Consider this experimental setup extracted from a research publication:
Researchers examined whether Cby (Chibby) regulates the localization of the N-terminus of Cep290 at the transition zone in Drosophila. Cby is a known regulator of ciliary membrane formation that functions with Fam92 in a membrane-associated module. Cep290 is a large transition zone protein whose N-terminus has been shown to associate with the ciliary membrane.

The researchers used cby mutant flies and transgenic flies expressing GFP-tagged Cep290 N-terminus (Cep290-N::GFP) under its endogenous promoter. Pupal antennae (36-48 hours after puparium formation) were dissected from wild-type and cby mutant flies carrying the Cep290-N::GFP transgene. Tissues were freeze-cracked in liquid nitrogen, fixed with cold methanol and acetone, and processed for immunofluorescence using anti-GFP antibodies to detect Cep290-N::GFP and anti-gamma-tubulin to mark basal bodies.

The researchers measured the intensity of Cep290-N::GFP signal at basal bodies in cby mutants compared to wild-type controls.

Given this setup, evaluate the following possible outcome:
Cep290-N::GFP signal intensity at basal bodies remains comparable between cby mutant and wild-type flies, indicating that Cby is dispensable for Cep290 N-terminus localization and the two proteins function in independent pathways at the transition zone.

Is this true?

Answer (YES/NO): NO